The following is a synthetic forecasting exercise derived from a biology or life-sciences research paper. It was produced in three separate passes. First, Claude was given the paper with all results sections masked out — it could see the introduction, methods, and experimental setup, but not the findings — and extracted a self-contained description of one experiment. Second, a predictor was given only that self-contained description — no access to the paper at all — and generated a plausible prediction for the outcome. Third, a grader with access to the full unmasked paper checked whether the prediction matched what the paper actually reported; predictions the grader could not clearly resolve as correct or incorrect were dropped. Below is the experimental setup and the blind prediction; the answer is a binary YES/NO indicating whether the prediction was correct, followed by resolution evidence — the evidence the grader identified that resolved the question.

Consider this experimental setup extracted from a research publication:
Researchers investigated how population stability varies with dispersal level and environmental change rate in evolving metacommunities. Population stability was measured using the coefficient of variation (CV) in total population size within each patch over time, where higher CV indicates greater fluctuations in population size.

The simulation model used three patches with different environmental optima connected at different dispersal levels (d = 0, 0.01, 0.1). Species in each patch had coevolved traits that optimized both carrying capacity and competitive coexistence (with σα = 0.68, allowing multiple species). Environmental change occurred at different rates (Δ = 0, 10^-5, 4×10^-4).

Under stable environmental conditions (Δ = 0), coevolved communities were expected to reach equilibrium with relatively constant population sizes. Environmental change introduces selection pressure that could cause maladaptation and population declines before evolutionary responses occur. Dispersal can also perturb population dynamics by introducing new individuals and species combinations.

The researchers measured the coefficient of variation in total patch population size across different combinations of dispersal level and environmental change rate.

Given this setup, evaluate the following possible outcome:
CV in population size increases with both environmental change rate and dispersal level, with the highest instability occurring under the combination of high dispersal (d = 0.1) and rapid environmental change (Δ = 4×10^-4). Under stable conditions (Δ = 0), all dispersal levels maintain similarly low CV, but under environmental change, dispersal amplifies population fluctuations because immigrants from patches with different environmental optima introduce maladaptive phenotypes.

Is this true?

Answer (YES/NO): NO